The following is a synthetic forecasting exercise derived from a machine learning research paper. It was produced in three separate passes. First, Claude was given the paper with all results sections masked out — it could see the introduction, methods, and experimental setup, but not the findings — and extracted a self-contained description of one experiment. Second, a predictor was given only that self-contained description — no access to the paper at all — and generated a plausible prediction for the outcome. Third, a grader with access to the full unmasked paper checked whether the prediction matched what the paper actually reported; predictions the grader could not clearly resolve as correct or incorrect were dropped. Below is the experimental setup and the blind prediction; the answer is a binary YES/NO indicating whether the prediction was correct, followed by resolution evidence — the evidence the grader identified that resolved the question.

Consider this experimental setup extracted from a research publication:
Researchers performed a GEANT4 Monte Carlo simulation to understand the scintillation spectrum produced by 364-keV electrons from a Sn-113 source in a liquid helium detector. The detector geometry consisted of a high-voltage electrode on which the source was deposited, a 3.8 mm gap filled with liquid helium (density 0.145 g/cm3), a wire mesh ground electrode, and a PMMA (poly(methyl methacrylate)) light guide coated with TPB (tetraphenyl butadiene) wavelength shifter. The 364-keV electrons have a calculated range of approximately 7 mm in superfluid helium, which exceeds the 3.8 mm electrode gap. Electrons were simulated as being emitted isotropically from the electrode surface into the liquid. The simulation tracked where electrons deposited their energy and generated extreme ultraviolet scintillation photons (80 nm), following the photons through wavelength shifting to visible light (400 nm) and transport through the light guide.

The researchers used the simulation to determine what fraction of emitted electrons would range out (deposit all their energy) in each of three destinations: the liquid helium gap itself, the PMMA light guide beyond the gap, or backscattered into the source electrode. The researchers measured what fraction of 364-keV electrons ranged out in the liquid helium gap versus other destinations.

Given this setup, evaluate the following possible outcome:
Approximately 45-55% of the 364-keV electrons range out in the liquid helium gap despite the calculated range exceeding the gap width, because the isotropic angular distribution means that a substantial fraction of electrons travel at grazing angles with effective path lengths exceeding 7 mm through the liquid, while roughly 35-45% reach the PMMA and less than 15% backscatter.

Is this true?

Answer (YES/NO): NO